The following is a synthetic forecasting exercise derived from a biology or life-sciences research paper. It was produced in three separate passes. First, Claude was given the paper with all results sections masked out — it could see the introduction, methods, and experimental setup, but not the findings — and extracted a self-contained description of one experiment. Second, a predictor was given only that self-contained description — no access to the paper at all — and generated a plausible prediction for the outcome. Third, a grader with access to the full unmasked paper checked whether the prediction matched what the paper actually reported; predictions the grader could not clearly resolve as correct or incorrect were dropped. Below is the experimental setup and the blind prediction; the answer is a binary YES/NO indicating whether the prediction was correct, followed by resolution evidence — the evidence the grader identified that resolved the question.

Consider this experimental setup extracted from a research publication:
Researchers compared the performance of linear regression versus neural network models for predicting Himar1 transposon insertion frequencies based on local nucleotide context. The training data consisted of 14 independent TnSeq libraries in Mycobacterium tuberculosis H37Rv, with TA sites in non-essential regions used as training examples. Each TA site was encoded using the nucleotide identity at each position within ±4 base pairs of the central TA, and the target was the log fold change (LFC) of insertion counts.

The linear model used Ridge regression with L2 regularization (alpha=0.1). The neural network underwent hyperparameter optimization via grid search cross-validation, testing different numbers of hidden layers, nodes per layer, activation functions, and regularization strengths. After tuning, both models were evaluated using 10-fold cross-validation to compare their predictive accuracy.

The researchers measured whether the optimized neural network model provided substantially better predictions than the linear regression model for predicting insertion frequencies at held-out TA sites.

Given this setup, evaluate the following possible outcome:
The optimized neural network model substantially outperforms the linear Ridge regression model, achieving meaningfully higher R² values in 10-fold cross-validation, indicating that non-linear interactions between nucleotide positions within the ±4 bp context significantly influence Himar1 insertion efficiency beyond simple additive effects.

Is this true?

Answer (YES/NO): NO